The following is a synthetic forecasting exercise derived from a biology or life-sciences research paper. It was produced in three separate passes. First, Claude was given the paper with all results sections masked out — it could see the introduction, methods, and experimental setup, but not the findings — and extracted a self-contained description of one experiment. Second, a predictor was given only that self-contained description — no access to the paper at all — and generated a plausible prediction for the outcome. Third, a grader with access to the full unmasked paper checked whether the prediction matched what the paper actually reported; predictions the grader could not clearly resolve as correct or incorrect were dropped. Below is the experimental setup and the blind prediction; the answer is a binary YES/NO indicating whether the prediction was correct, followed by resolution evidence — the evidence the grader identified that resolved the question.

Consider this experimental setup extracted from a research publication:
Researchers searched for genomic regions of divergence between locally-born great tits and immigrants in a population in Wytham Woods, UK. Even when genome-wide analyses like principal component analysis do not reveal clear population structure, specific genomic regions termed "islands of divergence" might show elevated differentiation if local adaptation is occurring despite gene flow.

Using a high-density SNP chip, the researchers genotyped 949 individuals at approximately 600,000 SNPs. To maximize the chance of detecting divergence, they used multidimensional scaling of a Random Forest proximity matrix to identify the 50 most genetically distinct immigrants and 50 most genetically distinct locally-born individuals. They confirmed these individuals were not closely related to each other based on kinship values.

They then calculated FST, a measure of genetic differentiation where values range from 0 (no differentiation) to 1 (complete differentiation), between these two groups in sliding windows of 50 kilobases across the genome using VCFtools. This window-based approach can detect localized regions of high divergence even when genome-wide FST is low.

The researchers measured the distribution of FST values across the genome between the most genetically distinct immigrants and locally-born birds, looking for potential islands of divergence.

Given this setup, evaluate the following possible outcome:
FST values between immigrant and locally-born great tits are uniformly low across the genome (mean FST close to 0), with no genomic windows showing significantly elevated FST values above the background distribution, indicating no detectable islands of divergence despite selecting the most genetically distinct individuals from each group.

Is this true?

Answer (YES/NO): YES